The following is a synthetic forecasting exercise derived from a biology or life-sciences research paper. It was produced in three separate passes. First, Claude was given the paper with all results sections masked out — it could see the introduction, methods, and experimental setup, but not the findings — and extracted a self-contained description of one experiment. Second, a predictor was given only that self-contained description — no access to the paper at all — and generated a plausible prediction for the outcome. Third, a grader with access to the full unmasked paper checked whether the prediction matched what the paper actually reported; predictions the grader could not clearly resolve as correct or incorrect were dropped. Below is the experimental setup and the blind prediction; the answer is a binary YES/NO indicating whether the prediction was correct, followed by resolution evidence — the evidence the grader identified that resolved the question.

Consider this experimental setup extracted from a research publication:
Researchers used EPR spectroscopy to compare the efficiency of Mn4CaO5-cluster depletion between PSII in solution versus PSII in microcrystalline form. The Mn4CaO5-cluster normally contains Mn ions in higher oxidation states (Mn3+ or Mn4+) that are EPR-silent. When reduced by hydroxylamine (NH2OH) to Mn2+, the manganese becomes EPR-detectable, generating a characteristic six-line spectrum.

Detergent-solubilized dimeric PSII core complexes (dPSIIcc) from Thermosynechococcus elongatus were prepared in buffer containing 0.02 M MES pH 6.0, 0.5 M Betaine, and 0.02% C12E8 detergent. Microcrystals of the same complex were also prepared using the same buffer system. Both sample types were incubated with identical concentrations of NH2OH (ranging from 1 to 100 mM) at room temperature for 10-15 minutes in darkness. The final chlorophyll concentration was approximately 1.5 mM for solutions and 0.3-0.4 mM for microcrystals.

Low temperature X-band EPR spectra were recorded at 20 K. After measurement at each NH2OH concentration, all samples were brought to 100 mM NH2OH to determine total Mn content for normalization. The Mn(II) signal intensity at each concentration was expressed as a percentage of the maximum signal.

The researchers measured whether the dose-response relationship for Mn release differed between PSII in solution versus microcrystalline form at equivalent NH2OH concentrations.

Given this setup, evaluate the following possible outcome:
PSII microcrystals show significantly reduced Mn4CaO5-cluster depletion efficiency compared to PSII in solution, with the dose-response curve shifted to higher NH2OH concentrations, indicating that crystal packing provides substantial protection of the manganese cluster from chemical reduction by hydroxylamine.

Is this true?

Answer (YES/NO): YES